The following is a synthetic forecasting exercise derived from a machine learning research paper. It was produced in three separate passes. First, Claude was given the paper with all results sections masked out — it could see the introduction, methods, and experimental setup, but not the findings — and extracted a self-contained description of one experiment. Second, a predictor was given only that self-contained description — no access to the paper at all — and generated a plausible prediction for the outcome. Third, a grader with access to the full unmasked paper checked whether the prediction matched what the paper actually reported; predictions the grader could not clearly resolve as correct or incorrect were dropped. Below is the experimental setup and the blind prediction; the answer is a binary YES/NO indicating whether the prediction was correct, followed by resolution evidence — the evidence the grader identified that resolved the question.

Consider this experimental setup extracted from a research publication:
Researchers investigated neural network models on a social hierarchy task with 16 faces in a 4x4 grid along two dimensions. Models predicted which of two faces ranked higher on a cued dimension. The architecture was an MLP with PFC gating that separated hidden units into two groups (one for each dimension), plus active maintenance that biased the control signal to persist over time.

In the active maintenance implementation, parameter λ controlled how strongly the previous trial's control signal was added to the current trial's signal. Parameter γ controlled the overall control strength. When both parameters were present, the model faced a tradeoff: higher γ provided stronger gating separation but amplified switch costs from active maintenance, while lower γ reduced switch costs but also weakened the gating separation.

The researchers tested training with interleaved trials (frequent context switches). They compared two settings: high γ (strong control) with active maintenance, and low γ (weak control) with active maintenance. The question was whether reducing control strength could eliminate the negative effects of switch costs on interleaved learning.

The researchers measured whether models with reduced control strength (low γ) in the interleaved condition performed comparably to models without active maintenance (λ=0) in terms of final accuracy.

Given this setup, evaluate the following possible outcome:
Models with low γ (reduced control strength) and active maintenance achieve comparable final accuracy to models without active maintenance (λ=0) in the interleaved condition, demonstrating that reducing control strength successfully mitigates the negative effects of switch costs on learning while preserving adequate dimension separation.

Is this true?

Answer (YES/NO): YES